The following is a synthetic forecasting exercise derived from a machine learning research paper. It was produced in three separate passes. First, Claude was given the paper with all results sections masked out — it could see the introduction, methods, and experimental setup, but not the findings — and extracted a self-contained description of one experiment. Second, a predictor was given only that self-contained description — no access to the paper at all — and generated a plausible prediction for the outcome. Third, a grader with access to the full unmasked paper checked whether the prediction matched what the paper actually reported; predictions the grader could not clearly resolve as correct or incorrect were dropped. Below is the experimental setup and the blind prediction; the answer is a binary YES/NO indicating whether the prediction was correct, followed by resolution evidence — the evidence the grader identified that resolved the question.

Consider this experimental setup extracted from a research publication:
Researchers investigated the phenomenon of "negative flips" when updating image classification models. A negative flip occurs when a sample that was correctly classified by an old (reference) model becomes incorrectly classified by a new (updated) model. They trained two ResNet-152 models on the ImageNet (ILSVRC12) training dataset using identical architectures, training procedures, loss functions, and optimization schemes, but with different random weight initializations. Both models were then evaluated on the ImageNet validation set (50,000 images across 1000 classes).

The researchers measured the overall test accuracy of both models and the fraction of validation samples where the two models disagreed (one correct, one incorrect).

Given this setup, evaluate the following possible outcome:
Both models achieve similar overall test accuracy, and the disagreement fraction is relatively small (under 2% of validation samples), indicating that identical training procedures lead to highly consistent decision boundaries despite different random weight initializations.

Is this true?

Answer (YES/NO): NO